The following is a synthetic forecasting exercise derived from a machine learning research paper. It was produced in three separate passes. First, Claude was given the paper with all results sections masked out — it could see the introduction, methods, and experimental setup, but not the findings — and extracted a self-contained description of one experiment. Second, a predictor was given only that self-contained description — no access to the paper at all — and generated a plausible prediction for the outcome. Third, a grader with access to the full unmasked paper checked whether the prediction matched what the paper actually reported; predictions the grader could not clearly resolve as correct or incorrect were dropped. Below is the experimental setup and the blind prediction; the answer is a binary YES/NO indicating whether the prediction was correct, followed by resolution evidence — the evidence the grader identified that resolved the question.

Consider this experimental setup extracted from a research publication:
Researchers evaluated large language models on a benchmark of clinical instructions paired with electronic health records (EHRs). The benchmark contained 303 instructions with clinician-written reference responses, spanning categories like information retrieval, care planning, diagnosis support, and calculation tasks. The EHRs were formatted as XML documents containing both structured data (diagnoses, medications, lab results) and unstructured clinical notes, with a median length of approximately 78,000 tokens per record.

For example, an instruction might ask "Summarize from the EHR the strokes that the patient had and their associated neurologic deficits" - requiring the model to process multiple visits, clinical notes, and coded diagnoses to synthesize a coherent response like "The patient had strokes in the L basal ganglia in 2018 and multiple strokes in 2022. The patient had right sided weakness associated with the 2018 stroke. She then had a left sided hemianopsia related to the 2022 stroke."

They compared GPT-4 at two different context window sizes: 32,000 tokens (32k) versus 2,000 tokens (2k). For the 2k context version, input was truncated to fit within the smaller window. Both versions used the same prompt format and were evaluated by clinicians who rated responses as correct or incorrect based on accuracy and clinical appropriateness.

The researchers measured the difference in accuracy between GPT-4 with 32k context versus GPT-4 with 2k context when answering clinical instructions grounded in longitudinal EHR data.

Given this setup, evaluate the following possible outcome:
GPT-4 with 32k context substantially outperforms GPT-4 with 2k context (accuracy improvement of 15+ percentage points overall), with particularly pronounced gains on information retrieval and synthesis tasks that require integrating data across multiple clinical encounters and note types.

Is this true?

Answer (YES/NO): NO